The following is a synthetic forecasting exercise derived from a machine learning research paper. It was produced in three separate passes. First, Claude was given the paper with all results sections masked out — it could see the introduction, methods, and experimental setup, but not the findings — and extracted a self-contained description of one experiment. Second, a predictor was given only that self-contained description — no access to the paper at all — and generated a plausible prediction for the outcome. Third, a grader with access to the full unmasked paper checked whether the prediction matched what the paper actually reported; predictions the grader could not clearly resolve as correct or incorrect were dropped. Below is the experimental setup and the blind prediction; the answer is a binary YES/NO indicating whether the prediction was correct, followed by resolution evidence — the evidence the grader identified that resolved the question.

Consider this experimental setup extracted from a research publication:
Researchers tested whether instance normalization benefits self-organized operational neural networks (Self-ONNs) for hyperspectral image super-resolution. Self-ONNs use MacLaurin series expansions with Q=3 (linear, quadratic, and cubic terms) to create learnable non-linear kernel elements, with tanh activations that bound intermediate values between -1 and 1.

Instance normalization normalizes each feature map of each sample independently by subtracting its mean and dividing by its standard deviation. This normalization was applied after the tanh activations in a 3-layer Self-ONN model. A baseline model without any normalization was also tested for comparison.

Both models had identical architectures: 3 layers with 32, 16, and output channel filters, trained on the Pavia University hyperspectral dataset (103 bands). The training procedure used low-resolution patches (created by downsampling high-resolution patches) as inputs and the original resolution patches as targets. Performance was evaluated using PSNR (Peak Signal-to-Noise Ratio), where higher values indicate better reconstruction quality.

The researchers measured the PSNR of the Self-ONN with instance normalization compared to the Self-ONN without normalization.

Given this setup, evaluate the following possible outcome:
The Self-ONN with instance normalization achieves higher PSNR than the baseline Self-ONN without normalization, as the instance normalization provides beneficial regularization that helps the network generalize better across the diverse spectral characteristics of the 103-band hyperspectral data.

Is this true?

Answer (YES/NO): NO